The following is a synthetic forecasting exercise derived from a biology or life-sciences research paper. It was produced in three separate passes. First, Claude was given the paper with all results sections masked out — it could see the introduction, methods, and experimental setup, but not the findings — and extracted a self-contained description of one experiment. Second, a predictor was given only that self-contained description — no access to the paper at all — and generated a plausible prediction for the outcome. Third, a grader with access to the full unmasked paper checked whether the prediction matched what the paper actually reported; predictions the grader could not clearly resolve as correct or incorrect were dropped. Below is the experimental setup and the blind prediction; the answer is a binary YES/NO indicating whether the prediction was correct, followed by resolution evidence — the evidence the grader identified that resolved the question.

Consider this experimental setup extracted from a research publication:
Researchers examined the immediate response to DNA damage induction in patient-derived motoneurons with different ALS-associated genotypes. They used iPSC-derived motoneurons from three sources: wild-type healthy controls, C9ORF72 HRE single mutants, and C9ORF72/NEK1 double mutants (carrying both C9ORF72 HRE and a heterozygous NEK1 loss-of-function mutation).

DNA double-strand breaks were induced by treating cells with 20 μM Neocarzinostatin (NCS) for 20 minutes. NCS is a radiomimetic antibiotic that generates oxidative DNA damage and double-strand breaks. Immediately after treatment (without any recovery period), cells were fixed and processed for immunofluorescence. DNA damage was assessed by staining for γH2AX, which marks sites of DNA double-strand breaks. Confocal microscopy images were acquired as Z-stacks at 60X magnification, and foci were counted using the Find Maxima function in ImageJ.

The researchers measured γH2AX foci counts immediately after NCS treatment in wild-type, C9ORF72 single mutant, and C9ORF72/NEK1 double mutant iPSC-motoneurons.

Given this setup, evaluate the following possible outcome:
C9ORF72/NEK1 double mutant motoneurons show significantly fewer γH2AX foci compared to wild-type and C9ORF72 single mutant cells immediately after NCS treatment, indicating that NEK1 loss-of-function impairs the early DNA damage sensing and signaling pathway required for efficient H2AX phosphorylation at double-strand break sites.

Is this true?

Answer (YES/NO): NO